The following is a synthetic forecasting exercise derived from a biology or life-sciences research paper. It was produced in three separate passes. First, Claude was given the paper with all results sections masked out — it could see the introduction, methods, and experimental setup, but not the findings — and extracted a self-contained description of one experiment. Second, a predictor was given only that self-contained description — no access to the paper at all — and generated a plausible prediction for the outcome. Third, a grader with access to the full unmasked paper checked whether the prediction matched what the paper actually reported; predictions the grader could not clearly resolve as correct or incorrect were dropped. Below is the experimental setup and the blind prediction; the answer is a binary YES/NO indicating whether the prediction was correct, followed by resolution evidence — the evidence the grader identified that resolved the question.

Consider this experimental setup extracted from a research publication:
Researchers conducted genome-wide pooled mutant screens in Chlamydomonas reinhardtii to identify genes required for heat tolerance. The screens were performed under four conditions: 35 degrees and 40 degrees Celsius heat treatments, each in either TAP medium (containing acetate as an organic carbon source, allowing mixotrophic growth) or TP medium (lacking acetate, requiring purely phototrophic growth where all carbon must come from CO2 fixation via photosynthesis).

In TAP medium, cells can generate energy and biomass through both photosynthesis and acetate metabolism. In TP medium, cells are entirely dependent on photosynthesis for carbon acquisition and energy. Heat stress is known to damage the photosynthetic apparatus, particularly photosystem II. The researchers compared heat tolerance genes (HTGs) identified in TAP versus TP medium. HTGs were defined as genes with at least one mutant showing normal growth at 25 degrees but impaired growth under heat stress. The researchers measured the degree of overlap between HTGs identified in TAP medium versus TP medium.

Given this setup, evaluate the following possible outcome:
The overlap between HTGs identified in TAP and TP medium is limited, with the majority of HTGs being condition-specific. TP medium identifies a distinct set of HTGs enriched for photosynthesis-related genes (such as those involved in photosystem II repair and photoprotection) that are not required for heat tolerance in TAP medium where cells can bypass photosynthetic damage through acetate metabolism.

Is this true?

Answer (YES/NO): NO